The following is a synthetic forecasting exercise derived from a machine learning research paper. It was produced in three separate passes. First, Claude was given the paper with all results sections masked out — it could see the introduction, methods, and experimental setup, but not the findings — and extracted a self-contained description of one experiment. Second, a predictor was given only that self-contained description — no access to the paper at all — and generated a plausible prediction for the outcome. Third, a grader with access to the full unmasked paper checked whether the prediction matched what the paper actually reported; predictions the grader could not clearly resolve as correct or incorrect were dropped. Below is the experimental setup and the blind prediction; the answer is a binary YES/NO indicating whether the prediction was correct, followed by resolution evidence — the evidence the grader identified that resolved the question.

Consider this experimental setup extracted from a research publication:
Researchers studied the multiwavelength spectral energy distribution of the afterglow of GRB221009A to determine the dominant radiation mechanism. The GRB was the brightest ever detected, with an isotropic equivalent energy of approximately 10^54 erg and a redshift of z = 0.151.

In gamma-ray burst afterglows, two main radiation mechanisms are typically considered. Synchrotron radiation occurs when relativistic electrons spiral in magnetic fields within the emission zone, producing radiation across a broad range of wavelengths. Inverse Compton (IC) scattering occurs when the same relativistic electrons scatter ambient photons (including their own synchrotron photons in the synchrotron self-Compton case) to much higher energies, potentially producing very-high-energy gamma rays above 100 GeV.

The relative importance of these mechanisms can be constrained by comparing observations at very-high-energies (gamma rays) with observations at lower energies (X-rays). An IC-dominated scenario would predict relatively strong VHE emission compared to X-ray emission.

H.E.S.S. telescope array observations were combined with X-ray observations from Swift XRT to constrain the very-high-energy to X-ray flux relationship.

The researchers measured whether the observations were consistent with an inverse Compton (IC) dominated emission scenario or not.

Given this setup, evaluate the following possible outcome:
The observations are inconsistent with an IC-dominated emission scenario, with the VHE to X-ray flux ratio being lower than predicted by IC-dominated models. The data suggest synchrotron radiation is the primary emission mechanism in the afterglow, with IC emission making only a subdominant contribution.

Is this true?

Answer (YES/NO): YES